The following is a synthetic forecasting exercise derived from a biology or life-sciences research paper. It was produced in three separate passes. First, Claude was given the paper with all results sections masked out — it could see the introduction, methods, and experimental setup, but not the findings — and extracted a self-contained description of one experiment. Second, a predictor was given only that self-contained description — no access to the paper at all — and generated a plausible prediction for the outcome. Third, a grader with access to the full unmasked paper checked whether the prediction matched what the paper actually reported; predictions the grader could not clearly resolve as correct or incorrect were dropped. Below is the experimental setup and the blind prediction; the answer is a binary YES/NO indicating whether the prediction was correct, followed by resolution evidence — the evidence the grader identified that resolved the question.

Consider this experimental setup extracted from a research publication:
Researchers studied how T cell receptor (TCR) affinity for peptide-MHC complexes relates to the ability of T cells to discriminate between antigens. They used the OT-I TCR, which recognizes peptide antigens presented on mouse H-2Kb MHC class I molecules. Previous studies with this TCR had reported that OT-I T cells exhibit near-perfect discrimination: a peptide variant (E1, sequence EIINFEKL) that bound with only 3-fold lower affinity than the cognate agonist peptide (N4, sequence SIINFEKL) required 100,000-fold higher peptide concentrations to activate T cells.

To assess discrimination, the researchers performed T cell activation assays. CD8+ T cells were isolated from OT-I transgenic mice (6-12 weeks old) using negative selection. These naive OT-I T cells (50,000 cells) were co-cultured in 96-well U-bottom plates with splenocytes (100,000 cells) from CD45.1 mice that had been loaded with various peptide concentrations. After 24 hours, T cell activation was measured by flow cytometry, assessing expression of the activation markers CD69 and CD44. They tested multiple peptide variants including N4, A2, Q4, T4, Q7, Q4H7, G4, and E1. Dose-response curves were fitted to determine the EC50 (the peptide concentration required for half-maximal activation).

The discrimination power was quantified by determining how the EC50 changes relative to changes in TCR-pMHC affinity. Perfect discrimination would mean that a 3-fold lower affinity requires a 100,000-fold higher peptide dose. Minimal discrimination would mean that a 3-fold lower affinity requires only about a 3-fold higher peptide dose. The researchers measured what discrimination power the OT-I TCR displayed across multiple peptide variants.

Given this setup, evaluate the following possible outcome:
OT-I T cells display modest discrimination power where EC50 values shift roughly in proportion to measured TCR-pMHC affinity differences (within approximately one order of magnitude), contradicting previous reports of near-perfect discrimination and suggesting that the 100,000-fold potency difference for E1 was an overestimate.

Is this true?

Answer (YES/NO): YES